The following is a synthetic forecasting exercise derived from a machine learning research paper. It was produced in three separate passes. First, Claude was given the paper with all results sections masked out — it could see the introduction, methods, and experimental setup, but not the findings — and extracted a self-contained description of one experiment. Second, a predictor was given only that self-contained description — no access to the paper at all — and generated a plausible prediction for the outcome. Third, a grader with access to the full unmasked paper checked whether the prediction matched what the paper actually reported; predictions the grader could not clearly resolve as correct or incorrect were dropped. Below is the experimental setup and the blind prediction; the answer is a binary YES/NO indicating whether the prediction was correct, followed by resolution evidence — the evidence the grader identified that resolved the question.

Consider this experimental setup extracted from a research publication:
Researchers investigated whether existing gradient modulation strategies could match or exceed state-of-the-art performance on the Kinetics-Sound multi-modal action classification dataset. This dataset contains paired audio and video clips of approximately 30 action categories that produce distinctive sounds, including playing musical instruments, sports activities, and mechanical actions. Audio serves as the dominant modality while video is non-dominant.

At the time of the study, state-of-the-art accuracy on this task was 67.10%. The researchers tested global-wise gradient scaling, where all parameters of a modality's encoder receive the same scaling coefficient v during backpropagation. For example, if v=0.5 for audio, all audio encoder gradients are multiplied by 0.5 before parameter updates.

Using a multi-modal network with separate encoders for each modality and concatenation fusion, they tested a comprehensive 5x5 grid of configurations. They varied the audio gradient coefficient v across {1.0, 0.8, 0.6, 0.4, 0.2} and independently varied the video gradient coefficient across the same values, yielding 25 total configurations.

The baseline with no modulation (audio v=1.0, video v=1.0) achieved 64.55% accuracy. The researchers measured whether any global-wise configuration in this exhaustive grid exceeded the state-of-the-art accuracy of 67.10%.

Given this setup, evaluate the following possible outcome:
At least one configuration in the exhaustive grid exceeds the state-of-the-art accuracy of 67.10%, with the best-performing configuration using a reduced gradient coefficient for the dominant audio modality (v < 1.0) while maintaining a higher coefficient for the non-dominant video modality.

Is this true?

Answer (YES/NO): NO